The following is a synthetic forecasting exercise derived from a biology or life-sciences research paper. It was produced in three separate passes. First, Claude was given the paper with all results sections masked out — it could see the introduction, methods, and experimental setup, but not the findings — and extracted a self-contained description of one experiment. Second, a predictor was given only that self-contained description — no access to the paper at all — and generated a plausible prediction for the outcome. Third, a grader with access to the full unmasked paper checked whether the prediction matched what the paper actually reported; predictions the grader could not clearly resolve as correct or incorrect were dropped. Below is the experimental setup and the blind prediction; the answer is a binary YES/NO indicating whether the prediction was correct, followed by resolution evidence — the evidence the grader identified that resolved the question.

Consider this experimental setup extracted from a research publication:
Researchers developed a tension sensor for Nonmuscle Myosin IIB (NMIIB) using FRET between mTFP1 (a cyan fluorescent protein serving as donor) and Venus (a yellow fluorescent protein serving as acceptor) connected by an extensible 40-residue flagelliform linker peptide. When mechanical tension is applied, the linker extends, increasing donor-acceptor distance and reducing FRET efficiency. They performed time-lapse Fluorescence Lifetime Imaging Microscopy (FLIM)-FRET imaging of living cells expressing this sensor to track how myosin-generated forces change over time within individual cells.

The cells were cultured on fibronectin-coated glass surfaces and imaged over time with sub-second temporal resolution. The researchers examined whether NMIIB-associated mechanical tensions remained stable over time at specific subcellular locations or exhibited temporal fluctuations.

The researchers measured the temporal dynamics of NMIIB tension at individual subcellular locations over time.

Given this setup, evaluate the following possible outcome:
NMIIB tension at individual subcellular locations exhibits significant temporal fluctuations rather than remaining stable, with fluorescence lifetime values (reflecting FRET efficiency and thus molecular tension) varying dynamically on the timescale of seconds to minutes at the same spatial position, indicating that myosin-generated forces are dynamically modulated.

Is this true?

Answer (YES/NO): YES